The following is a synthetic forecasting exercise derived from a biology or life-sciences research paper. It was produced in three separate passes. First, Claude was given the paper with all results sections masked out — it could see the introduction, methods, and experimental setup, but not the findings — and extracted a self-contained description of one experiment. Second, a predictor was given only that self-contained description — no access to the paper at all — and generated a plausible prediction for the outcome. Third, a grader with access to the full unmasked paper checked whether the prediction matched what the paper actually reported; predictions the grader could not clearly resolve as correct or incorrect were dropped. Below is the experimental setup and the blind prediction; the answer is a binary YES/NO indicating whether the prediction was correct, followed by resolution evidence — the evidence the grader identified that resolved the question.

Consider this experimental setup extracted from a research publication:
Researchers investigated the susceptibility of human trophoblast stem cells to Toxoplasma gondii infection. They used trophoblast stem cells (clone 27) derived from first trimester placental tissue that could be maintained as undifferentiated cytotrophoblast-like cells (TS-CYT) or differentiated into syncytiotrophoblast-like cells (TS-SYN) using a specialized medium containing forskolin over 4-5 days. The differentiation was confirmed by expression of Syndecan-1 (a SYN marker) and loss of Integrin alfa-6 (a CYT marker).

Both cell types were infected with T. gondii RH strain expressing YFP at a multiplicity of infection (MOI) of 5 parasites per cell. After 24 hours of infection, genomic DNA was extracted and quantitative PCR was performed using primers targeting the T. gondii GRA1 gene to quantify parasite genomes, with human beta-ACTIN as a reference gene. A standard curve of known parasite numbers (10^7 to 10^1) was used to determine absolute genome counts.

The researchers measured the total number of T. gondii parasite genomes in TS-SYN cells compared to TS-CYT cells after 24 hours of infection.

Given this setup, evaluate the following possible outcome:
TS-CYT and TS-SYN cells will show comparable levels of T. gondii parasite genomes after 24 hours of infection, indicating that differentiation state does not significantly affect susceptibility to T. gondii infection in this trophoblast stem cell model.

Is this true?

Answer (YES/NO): NO